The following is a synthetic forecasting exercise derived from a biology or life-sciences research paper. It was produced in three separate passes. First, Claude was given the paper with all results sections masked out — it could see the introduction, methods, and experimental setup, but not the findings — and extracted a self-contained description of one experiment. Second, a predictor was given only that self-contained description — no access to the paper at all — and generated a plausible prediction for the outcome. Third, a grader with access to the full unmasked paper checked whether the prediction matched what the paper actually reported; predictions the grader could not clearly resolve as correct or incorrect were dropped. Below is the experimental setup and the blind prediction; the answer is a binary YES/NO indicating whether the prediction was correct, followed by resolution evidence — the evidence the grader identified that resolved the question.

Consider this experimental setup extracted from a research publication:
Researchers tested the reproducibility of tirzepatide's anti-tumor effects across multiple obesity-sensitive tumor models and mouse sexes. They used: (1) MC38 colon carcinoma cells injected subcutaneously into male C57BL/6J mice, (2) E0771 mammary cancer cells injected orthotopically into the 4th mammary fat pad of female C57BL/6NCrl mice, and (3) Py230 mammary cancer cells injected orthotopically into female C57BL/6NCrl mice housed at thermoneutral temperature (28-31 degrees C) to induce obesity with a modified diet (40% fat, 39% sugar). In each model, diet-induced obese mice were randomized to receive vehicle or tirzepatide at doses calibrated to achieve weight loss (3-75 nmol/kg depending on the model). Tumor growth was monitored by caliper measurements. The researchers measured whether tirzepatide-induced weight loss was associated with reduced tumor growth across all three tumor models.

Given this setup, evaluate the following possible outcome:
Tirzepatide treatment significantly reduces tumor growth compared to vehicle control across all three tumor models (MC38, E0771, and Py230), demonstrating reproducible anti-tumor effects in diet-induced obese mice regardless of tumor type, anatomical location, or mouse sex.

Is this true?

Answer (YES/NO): YES